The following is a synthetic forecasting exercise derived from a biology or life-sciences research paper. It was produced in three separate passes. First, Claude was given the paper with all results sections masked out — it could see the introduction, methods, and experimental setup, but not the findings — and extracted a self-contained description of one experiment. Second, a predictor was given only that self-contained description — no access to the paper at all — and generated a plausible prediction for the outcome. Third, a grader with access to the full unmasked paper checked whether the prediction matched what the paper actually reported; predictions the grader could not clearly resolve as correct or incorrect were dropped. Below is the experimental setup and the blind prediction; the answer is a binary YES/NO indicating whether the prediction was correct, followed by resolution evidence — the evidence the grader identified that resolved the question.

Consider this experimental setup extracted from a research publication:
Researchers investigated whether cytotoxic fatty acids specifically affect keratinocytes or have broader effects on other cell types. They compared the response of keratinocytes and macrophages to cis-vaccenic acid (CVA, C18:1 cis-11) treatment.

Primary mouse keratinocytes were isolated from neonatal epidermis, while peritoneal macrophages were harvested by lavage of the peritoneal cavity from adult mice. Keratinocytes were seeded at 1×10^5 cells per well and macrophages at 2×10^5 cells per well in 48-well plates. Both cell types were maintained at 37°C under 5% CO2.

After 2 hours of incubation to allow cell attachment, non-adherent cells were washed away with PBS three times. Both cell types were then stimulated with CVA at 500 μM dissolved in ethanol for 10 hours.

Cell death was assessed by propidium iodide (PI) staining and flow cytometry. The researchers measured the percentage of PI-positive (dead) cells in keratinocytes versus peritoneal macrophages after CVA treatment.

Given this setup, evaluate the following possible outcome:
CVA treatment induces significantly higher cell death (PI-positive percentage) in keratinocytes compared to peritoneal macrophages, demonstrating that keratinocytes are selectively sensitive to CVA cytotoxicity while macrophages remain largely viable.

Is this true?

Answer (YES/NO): NO